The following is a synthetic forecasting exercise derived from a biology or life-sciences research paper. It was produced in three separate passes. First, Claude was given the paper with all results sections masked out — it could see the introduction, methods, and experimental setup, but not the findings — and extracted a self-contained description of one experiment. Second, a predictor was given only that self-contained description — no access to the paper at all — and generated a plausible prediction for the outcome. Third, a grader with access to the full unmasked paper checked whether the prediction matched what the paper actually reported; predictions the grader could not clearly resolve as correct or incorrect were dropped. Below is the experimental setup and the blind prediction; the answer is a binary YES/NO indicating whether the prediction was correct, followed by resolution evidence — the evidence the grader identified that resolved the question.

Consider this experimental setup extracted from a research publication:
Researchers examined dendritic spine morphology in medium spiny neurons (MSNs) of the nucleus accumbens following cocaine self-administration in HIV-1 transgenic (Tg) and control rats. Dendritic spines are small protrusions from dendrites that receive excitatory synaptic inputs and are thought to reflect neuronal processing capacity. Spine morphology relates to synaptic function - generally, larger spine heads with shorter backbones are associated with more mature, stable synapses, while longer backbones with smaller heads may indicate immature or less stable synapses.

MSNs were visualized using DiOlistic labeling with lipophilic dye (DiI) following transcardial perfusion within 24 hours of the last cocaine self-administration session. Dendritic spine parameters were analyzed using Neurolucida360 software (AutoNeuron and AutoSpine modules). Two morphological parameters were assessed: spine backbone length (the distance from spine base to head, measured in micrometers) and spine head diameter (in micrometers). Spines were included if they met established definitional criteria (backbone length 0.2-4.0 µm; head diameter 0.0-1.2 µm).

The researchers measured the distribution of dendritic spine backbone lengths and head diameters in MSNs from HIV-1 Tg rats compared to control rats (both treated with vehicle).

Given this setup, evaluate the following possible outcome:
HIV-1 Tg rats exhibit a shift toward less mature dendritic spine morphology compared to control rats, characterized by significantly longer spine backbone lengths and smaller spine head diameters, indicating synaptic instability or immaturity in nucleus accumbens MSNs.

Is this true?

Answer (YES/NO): YES